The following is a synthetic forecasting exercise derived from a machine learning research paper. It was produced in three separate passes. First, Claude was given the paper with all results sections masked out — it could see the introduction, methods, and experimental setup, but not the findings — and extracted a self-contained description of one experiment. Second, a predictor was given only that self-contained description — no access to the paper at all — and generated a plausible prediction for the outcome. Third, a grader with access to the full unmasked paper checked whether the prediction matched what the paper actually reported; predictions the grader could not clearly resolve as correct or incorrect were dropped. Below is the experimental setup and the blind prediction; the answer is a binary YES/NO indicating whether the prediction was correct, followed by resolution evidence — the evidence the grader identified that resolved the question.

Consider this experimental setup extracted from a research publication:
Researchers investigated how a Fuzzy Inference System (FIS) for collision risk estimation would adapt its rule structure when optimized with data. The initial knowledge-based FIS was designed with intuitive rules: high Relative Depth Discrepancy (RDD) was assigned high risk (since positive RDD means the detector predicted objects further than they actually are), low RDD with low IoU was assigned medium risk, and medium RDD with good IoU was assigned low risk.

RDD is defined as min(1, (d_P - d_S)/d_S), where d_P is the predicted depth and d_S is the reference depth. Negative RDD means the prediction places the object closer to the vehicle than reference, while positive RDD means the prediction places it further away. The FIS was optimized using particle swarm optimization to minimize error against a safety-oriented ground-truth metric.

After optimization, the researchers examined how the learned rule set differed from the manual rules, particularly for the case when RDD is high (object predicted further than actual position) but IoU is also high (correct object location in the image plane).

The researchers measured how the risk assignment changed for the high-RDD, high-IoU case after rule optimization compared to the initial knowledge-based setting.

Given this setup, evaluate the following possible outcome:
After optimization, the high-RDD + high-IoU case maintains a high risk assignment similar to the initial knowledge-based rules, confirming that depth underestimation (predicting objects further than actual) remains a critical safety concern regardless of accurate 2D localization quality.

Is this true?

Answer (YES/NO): NO